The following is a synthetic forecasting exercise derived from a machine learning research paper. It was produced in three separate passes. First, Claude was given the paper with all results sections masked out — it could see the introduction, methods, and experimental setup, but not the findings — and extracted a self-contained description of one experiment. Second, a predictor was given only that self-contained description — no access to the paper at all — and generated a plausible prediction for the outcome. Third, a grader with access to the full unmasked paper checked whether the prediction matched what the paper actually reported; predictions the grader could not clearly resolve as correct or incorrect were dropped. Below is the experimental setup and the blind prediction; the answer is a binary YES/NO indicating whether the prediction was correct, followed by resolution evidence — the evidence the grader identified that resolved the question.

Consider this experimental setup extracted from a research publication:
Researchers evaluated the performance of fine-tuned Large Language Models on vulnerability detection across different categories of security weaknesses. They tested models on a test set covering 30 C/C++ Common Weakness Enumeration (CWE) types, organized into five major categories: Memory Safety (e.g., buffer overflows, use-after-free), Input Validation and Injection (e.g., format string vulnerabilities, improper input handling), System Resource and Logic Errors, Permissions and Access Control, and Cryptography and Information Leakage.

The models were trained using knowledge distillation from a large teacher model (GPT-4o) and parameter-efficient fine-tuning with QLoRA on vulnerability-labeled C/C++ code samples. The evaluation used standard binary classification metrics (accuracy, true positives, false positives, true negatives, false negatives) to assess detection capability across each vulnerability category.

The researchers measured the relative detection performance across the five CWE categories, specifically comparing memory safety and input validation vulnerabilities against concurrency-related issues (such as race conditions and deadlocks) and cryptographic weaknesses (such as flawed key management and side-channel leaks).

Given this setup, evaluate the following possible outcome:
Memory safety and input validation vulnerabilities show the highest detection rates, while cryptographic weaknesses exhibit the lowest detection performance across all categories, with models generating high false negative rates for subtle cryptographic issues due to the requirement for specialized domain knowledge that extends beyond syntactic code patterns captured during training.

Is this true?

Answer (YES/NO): NO